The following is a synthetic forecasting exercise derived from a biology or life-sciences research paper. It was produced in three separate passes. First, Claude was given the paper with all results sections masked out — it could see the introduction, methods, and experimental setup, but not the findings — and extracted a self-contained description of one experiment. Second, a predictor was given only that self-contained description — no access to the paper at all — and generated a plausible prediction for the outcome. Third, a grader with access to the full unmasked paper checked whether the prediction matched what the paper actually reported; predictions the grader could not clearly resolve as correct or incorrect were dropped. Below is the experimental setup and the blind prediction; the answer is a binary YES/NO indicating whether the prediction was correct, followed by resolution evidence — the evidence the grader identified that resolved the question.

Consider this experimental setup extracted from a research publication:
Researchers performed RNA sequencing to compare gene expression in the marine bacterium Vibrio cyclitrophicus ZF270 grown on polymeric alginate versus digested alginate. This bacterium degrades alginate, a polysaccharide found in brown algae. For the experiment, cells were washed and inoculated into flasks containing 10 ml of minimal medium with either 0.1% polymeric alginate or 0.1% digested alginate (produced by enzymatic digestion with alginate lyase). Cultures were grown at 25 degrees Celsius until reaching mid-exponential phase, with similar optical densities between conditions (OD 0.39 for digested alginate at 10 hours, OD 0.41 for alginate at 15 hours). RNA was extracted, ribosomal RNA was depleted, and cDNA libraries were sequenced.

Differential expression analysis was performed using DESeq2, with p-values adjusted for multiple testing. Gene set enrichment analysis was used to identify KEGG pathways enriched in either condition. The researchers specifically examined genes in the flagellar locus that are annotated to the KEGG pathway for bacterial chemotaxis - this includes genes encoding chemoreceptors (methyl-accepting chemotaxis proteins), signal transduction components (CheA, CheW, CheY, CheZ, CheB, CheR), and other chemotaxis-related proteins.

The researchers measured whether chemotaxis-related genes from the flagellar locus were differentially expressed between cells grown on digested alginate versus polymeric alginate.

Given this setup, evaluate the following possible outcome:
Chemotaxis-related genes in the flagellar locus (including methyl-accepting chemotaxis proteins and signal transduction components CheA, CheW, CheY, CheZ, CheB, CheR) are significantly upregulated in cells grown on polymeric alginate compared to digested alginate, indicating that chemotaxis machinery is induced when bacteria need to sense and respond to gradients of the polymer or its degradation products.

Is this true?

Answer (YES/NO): NO